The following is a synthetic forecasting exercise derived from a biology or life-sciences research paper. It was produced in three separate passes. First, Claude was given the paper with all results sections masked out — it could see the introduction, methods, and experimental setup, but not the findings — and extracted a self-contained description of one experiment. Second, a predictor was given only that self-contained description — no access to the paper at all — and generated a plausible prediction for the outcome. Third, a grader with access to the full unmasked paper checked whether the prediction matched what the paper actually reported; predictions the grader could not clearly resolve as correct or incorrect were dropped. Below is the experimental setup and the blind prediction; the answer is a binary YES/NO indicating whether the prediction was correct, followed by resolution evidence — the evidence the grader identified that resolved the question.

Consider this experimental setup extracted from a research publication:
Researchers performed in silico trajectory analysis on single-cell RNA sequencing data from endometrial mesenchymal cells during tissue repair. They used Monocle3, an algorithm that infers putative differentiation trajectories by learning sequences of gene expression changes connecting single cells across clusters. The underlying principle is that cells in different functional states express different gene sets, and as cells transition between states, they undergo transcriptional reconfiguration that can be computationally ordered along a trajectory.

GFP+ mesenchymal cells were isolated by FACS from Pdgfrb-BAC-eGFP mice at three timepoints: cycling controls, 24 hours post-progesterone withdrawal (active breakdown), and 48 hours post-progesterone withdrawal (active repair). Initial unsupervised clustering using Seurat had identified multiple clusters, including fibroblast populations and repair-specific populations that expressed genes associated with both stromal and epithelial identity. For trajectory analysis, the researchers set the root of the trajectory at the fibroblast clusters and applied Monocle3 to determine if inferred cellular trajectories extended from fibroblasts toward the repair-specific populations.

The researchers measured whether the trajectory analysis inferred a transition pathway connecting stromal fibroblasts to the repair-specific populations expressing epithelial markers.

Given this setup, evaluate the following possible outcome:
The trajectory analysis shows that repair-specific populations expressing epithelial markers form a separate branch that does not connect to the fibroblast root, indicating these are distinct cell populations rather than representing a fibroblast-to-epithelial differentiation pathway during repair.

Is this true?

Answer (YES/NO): NO